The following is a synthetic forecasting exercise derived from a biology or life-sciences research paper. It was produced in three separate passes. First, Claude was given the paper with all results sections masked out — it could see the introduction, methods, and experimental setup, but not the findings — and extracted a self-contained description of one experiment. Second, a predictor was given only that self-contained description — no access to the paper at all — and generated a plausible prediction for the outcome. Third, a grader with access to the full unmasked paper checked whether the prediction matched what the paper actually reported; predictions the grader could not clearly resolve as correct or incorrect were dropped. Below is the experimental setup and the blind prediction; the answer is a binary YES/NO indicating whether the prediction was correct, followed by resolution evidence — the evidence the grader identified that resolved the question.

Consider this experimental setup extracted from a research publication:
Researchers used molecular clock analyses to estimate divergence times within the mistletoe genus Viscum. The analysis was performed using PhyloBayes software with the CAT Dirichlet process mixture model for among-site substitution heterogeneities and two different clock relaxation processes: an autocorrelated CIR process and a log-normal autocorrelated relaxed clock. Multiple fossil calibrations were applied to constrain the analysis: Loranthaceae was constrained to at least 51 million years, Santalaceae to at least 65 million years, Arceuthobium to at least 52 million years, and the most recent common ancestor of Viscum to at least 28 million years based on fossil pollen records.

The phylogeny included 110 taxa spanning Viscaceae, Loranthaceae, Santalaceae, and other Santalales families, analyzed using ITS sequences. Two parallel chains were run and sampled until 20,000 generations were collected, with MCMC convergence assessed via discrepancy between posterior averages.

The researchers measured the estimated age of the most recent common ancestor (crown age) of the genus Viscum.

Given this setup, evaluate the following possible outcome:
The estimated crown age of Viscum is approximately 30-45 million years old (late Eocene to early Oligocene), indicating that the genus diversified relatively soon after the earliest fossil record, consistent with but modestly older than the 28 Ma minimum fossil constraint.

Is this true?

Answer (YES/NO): NO